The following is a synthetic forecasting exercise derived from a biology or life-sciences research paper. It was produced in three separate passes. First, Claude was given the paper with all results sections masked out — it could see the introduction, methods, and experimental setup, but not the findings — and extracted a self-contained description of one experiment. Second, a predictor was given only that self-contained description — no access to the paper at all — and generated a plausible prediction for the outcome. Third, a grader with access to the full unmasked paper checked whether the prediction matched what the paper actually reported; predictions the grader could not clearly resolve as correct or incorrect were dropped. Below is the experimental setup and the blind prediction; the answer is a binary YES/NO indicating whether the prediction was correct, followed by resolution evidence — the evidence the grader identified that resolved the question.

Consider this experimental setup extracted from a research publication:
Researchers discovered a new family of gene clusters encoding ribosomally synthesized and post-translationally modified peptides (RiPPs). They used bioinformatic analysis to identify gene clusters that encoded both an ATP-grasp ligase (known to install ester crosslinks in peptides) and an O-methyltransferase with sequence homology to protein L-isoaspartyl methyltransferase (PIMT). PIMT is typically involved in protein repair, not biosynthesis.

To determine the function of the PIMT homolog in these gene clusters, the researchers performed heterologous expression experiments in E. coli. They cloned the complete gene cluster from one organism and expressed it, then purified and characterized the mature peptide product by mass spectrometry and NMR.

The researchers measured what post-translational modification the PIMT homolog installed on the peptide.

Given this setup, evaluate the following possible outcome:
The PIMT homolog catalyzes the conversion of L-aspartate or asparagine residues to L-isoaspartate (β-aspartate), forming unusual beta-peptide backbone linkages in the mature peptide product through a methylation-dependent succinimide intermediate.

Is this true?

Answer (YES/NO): NO